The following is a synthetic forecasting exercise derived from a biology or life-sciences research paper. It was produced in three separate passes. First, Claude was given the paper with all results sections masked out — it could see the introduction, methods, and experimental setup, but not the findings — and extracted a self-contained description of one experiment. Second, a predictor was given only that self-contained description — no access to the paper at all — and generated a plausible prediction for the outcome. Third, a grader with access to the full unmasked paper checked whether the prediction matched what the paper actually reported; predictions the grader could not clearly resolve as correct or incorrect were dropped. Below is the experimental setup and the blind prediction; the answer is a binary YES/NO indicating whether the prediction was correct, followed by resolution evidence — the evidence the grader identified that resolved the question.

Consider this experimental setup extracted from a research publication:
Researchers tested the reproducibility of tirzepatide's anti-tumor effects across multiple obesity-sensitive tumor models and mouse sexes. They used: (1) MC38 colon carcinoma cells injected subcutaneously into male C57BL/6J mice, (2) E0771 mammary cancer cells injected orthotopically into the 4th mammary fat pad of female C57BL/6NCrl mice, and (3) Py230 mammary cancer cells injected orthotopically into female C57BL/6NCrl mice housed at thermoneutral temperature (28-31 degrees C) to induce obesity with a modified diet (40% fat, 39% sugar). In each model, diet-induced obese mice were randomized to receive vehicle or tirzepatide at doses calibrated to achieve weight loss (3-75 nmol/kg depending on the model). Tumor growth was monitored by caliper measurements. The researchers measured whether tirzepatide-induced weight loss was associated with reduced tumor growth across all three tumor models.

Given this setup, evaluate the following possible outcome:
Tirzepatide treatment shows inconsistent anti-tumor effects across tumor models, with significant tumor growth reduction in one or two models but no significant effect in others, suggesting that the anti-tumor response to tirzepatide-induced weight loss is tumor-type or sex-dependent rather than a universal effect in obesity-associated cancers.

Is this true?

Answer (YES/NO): NO